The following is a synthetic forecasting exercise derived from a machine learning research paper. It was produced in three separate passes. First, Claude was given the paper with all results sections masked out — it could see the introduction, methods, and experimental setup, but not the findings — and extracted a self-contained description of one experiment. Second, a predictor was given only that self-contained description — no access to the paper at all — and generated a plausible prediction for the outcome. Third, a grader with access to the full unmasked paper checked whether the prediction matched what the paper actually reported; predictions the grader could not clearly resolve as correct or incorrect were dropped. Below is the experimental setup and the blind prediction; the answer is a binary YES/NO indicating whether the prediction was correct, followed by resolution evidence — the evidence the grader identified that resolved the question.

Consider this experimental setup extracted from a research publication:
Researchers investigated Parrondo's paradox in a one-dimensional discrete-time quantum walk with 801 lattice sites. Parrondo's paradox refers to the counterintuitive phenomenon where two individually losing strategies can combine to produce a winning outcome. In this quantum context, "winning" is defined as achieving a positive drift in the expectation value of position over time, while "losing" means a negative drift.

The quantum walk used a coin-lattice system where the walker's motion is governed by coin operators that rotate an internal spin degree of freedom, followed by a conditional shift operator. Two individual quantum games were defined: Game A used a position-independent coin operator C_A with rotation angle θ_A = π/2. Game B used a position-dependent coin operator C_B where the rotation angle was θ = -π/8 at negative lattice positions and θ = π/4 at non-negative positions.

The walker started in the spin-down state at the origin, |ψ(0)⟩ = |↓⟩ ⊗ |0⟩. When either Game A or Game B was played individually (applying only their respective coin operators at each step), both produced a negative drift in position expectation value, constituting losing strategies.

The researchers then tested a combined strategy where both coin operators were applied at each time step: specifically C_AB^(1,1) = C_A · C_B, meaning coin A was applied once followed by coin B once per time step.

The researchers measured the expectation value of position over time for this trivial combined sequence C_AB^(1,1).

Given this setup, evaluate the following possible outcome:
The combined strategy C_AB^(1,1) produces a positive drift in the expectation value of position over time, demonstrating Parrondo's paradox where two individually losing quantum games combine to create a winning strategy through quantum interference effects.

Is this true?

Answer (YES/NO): NO